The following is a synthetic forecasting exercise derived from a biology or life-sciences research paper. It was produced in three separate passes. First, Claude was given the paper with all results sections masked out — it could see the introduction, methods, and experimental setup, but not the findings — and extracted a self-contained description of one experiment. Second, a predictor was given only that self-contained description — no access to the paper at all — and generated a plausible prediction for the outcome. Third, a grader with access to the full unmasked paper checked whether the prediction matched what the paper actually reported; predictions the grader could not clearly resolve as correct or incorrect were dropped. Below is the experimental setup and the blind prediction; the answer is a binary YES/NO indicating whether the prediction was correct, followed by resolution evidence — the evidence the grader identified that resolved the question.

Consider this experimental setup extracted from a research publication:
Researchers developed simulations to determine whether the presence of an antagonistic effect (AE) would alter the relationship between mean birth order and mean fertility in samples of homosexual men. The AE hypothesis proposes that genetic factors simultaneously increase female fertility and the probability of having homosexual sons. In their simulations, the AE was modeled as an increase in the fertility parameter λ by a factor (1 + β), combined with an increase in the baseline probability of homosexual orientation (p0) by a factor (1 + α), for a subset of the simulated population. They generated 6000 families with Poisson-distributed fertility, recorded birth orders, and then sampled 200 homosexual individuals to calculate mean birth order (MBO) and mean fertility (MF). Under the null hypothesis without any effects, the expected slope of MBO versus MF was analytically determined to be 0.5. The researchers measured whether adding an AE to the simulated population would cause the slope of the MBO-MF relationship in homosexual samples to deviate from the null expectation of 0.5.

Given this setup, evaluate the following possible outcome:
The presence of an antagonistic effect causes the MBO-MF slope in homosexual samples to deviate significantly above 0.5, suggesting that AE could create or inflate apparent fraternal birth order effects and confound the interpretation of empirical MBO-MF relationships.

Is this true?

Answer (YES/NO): NO